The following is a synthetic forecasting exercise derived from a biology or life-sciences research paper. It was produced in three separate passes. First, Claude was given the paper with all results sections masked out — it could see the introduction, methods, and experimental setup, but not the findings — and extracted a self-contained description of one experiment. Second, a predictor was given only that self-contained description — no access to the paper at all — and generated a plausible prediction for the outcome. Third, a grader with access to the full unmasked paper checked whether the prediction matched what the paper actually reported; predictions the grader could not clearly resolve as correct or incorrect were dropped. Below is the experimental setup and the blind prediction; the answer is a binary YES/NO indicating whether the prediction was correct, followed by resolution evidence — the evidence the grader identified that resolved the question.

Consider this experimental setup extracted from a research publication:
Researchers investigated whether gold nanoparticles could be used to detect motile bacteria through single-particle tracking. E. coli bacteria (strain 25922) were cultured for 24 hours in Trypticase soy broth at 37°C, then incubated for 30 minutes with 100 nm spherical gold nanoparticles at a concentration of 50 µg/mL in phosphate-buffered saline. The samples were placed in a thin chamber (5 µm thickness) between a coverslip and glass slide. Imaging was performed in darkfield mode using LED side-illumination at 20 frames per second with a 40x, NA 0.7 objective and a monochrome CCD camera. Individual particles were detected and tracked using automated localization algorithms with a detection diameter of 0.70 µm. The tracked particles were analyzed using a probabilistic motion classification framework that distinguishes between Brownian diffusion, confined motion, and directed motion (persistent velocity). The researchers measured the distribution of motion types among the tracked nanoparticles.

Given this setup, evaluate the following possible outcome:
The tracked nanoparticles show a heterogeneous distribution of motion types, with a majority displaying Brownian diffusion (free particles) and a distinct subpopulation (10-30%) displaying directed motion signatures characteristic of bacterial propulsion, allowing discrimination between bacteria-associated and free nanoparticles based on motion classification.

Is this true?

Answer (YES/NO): NO